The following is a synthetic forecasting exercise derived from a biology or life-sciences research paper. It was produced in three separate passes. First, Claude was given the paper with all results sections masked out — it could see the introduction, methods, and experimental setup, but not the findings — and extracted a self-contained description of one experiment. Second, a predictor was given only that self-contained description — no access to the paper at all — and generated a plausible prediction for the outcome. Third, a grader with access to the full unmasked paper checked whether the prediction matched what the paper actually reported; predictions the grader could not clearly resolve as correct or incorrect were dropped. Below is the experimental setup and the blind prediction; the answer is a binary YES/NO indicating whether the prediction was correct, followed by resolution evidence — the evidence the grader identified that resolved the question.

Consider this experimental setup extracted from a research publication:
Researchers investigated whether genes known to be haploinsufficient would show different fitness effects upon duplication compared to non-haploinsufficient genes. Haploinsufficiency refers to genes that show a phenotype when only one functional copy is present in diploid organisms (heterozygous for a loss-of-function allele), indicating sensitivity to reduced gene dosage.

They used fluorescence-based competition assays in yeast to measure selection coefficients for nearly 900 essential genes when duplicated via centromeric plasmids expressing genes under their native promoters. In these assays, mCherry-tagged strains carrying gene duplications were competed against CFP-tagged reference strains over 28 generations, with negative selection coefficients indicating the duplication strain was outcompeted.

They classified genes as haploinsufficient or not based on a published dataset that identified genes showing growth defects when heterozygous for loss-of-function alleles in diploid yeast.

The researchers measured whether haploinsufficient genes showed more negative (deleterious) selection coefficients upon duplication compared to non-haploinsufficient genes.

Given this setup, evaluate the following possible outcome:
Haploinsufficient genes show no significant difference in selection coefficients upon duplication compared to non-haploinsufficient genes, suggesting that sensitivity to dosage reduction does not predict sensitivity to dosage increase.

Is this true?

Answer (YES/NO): NO